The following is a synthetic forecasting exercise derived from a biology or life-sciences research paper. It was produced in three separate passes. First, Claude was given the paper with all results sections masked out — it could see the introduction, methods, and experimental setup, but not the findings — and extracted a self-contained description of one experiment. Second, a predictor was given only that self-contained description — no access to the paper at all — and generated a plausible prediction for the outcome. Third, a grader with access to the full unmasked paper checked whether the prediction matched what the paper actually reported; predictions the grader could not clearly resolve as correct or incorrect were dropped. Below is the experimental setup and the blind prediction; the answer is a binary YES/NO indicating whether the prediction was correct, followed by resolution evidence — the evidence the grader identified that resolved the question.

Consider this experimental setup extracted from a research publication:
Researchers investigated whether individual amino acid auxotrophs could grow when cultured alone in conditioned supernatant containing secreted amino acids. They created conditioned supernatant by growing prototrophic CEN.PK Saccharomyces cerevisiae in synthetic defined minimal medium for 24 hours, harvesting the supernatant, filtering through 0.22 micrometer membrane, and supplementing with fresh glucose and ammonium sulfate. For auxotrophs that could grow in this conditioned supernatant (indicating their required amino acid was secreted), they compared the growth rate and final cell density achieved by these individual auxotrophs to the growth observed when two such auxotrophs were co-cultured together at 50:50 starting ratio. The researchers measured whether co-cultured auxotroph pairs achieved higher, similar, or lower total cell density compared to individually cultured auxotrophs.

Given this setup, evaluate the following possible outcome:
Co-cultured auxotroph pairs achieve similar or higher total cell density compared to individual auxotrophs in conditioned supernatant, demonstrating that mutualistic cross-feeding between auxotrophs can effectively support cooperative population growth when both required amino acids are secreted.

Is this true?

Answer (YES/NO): YES